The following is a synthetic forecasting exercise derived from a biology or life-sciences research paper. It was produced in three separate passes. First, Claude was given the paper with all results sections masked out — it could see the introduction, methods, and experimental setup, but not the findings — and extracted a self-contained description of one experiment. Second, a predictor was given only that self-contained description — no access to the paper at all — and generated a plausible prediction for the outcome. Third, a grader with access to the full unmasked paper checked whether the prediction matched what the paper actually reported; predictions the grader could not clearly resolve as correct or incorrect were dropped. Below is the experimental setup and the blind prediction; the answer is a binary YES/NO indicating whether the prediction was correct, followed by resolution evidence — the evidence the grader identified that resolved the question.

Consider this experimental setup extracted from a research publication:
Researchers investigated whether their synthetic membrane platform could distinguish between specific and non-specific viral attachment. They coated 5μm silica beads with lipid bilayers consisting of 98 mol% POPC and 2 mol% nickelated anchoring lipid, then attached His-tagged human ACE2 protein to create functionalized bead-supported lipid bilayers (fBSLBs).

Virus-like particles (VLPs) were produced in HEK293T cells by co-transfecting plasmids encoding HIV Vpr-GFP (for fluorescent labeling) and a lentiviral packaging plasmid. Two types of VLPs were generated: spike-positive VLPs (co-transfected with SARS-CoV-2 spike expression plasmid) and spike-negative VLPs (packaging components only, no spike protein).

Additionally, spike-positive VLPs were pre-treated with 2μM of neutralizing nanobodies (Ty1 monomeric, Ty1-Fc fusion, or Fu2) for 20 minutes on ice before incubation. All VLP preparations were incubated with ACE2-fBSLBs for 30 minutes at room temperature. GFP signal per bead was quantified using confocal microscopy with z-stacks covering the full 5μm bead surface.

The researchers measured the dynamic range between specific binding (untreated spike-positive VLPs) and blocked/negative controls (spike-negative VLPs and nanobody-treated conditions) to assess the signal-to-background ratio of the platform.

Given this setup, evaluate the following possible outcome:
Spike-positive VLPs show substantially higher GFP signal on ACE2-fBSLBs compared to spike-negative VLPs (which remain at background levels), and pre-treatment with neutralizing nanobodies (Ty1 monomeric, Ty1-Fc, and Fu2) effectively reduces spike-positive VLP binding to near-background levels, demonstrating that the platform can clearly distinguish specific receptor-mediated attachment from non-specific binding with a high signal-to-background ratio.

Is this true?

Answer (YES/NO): YES